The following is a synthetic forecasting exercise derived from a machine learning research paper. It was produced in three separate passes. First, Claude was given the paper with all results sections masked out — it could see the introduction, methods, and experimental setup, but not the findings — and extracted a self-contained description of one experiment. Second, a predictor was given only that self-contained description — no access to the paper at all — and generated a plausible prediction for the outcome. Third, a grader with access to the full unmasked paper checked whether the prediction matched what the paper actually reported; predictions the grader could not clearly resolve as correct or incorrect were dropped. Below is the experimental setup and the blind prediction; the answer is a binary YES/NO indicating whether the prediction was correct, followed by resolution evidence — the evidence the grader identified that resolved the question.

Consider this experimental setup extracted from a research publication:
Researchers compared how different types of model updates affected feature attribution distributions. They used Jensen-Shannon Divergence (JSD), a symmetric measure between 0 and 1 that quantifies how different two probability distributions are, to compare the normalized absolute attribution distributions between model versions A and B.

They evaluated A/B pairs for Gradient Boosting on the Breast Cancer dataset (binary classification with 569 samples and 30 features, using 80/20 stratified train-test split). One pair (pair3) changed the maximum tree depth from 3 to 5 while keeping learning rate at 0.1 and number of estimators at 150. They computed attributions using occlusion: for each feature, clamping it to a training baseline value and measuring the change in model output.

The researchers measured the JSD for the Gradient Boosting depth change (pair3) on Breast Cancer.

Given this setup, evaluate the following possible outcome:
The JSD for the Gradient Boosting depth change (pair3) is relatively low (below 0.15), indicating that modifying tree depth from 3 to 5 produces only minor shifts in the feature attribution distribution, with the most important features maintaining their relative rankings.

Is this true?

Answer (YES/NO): NO